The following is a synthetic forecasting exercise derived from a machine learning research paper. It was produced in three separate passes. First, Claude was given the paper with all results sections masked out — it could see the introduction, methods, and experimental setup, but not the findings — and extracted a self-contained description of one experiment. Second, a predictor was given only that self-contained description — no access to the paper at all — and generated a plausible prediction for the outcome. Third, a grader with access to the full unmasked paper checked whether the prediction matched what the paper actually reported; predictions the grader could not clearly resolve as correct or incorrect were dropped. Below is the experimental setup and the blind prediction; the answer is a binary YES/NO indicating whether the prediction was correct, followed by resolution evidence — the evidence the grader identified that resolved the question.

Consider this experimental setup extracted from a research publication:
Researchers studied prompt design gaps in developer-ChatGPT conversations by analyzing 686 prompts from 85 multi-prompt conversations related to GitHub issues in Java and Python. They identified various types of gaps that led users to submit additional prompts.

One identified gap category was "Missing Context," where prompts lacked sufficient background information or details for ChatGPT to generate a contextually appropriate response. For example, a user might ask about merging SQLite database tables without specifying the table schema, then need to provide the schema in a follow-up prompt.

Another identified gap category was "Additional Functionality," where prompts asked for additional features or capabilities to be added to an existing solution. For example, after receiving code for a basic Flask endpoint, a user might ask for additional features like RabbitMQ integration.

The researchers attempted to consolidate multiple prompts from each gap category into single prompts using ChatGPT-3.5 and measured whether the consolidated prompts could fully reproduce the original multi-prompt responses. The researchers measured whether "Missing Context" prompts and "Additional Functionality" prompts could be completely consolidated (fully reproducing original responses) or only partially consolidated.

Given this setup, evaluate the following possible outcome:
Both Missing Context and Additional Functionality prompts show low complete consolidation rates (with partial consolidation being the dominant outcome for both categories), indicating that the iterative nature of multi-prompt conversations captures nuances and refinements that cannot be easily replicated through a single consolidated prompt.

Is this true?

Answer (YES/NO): NO